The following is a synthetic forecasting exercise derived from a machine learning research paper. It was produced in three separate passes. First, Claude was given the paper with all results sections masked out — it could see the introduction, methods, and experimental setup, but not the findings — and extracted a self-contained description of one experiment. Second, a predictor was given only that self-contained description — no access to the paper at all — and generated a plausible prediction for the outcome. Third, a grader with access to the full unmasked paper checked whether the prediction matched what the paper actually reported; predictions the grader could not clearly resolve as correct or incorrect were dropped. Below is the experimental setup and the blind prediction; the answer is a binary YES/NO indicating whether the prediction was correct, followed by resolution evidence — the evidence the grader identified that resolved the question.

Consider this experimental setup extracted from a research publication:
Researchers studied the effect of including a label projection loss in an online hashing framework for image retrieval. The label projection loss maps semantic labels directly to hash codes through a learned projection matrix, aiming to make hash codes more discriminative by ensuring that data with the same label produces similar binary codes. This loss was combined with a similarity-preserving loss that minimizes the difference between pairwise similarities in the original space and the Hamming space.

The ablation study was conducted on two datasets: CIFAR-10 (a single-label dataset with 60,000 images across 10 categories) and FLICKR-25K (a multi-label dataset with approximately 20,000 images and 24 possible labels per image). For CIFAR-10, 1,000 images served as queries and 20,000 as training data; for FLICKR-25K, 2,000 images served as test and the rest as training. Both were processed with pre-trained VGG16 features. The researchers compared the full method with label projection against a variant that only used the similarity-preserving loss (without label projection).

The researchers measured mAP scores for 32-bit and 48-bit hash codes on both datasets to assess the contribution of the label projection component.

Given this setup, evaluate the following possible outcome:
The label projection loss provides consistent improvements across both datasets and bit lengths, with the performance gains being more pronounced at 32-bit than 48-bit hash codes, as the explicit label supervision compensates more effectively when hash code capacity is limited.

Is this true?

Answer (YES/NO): YES